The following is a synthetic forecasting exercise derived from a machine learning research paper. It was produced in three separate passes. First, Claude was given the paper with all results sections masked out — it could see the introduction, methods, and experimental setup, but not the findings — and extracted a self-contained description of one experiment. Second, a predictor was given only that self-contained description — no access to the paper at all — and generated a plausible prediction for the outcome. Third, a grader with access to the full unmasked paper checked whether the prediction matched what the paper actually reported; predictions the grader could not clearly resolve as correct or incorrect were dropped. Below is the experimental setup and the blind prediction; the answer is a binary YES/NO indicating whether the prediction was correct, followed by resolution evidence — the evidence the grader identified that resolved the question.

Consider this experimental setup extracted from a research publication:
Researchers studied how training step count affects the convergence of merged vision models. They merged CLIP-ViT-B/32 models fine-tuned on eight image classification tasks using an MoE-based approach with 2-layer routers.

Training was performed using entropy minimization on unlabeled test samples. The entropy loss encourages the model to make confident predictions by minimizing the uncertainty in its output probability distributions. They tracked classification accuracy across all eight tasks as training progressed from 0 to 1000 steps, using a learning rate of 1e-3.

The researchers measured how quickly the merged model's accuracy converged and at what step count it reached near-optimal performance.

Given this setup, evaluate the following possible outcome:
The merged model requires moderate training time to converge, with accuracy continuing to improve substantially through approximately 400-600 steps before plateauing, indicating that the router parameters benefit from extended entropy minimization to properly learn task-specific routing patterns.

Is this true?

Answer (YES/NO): NO